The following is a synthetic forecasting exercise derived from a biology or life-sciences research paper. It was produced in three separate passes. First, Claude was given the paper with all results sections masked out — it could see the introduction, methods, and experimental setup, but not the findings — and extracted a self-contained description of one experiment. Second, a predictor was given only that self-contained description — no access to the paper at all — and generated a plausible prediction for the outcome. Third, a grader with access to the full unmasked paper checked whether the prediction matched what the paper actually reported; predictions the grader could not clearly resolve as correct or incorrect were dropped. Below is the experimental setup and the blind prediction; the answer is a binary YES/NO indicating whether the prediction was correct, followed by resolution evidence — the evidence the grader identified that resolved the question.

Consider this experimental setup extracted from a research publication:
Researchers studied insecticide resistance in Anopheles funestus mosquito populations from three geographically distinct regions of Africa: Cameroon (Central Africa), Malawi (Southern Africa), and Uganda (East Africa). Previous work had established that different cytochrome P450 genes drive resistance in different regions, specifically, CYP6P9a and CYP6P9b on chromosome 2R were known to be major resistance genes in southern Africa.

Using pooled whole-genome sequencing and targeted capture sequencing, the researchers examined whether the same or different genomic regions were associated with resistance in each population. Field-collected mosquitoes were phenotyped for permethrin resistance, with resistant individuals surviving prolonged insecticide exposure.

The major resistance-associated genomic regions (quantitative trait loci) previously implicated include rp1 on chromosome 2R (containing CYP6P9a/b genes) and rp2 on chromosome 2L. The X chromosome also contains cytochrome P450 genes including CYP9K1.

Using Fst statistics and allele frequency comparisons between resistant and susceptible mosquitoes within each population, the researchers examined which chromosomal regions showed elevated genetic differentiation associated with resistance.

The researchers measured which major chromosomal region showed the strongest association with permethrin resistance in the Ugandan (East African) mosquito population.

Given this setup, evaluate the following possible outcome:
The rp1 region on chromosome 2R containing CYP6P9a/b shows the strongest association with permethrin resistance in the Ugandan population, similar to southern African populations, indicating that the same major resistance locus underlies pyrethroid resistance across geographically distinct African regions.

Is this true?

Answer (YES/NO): NO